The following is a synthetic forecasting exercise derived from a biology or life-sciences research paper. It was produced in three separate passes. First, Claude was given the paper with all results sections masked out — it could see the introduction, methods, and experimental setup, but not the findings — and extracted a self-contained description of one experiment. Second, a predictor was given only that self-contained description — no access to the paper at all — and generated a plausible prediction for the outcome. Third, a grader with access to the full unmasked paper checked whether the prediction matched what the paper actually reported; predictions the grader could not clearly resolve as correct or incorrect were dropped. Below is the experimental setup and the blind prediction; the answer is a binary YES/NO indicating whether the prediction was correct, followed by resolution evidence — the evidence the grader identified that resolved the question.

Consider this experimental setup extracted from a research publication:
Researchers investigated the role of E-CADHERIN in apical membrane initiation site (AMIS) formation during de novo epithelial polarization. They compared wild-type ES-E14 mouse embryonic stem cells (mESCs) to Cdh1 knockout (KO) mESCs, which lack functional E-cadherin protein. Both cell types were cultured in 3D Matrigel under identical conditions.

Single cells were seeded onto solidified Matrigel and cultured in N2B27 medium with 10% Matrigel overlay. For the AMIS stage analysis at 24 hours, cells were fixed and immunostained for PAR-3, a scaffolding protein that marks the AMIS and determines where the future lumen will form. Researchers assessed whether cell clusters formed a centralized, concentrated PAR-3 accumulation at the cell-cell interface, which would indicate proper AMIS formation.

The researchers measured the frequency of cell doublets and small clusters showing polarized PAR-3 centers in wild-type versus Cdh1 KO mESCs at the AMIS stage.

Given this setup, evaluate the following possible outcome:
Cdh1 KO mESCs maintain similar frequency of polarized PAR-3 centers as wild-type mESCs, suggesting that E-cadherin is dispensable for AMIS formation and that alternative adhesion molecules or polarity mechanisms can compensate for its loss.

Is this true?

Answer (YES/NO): NO